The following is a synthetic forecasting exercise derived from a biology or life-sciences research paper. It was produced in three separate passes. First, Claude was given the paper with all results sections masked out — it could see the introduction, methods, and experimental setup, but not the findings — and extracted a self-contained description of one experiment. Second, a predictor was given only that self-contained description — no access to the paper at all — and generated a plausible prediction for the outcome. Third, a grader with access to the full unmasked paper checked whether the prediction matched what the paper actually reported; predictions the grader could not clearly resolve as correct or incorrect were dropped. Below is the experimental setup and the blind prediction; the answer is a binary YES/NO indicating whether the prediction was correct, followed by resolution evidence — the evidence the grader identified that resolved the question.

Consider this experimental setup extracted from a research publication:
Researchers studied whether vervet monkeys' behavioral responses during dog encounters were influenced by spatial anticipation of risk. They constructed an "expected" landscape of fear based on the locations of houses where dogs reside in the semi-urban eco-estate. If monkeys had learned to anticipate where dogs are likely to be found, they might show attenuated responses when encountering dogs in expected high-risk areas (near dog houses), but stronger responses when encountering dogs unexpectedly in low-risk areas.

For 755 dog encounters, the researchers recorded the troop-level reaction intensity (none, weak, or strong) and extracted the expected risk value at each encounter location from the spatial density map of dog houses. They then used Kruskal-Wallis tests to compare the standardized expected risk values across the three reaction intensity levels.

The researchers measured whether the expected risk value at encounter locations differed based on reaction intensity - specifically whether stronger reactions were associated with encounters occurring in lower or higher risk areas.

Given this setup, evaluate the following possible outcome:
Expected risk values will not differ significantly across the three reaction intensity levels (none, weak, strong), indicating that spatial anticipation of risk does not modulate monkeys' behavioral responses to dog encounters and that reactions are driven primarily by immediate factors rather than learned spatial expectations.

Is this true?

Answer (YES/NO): NO